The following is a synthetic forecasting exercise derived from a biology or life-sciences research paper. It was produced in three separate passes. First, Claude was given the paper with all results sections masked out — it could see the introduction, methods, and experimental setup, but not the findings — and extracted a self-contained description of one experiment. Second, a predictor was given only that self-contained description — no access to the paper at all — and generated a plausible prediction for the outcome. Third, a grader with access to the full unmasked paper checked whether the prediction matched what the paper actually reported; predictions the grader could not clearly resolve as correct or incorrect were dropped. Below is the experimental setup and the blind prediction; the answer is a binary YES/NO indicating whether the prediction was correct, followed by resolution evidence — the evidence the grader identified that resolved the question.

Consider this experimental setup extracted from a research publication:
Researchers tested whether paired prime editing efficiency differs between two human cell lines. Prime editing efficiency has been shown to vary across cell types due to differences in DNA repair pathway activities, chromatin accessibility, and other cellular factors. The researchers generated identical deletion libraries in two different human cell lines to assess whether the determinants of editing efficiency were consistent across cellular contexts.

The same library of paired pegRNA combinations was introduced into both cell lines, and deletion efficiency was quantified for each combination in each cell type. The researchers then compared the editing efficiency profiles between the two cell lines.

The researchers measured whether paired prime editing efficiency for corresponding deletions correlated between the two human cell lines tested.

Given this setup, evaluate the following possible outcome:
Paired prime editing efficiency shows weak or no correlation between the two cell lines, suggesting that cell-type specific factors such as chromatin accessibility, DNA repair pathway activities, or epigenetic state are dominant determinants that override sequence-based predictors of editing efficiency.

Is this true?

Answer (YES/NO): NO